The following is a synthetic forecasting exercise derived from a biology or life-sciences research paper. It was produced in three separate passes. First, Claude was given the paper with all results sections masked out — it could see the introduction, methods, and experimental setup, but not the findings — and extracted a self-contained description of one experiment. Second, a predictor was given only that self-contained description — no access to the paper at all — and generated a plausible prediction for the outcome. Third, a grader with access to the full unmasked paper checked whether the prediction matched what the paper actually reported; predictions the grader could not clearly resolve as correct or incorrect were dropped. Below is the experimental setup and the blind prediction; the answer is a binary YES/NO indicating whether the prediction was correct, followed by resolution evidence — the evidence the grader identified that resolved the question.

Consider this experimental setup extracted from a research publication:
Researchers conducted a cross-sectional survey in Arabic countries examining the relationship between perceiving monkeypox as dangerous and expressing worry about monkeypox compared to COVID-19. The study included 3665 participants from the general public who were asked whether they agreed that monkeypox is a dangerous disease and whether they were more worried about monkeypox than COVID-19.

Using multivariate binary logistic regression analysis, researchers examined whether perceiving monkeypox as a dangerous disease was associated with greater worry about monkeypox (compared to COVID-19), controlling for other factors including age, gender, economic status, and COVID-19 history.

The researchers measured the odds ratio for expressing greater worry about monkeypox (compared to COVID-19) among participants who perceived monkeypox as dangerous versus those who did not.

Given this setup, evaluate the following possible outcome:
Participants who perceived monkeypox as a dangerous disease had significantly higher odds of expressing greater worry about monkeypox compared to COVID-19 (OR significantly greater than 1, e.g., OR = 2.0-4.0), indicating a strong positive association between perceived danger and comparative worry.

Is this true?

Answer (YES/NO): YES